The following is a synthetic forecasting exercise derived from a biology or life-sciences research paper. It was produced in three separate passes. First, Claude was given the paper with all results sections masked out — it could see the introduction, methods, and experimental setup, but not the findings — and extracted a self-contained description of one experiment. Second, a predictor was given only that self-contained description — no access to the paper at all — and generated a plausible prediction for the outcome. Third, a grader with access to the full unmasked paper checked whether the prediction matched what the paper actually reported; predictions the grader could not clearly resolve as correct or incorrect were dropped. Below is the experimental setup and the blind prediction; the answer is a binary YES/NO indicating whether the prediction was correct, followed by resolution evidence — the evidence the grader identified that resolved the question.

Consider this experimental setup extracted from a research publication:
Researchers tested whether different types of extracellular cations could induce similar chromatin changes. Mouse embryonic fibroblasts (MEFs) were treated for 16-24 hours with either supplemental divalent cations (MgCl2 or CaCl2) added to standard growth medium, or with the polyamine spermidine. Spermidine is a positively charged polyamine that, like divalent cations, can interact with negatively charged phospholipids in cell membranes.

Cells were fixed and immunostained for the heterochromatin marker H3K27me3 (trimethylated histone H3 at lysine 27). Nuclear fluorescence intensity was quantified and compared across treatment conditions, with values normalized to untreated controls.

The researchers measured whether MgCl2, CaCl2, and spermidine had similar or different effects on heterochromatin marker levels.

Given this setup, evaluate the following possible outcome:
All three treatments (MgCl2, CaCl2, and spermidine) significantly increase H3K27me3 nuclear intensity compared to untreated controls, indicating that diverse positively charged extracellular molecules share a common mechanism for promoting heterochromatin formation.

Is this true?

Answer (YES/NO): YES